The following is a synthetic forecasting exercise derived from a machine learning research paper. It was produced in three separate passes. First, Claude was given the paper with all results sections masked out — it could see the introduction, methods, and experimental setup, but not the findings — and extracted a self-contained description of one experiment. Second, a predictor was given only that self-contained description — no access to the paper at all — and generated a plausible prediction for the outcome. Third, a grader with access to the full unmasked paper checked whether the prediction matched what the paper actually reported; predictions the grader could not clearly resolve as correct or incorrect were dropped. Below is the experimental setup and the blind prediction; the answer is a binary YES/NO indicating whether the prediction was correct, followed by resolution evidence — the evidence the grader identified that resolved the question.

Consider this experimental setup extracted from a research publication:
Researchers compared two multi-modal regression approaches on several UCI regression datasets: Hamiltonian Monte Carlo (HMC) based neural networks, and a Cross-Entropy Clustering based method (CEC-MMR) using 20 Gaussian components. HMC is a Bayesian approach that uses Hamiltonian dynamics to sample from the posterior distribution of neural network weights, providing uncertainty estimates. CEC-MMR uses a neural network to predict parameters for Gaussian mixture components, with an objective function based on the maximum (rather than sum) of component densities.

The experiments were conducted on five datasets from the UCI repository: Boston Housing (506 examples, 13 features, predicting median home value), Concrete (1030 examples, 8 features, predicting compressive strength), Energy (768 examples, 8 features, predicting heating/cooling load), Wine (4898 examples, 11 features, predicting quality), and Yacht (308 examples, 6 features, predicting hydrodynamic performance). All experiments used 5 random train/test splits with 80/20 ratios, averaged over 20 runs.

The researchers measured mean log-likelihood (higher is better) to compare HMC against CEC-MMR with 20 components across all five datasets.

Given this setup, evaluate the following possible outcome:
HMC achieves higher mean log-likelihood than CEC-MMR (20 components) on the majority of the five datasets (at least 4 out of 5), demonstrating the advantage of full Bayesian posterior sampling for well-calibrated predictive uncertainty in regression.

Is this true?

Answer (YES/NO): NO